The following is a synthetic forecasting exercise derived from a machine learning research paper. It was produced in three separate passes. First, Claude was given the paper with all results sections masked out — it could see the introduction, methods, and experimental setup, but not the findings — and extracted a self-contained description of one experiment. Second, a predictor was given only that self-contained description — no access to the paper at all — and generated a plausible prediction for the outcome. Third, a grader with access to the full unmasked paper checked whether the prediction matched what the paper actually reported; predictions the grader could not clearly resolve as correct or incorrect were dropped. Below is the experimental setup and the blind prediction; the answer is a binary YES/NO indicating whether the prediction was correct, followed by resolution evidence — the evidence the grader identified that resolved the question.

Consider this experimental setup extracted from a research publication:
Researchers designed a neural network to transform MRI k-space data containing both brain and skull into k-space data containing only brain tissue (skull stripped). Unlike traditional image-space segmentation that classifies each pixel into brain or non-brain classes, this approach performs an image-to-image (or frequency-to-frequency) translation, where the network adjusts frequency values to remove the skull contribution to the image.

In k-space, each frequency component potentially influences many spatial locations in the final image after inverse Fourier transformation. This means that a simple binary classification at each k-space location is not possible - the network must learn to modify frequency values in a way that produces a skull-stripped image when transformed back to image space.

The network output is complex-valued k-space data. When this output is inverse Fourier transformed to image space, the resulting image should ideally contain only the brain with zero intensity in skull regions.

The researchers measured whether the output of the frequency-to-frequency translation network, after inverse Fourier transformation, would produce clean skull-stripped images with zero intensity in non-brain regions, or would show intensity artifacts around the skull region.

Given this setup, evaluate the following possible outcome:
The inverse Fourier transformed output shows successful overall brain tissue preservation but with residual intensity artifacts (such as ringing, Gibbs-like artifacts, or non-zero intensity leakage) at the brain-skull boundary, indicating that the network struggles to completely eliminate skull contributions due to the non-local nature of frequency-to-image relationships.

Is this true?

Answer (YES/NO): YES